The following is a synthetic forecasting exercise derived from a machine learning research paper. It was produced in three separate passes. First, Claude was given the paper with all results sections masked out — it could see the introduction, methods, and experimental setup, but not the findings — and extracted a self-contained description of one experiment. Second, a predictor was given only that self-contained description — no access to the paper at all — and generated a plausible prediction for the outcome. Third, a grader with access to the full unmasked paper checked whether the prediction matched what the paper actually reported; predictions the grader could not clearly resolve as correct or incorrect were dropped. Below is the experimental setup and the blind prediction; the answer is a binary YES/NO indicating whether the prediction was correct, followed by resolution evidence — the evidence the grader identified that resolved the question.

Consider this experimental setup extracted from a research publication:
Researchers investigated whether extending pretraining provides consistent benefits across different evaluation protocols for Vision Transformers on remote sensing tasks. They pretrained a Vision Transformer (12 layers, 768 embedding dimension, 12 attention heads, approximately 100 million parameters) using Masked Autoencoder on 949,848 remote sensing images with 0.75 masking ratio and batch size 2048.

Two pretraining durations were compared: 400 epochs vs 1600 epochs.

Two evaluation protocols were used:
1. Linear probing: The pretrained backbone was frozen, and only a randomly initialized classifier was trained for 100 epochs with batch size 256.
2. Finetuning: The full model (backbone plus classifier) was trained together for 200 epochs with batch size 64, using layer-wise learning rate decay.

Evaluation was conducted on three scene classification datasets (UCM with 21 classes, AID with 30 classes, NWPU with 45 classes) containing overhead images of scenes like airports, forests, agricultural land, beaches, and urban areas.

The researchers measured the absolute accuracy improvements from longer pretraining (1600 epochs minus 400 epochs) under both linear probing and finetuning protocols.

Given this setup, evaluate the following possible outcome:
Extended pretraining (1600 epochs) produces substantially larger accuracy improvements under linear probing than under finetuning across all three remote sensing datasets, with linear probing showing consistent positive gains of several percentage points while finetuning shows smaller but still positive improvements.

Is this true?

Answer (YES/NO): NO